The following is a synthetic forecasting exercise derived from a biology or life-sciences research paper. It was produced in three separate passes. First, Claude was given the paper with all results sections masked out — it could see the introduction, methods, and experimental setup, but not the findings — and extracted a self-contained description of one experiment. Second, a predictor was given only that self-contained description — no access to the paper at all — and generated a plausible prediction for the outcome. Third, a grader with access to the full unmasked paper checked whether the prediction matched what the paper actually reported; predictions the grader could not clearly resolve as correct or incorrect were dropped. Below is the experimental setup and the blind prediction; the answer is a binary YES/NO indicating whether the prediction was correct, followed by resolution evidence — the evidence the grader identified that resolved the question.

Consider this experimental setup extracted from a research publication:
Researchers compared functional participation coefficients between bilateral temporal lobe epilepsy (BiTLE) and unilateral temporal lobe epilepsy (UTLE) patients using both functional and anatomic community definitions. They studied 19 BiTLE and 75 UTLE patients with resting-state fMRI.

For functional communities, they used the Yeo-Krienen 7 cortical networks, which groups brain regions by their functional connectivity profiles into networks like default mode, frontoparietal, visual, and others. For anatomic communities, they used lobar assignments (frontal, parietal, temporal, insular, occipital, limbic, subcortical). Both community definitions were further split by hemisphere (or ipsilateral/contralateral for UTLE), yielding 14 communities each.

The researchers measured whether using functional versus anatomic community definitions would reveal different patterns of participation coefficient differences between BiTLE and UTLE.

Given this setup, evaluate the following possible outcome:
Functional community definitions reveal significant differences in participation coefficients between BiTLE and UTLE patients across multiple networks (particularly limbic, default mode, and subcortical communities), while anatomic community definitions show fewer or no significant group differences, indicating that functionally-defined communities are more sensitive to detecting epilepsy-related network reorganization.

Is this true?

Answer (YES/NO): NO